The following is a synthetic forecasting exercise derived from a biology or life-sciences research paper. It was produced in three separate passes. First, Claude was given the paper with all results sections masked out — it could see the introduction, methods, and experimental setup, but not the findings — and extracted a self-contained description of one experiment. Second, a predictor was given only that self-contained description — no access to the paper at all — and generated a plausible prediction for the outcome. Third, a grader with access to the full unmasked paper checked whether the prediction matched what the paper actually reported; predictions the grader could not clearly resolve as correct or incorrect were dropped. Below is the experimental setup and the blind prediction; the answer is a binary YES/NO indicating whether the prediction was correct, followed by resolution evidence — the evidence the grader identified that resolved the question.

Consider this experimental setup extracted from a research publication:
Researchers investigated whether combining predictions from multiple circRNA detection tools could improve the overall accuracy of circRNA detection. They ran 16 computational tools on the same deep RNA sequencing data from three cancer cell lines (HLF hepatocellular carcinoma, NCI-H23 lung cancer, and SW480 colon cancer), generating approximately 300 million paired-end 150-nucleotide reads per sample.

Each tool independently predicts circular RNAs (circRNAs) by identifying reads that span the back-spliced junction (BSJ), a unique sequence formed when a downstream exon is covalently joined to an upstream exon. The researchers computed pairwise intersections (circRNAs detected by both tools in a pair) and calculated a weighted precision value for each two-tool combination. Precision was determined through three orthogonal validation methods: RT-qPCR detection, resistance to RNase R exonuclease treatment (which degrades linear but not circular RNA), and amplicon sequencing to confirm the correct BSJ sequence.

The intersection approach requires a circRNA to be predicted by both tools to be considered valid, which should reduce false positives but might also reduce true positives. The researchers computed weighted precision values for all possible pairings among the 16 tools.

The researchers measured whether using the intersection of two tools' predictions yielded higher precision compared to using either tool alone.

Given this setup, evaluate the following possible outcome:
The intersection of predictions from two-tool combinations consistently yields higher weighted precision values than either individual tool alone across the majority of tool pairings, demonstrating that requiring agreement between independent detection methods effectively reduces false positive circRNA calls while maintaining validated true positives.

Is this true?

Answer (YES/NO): NO